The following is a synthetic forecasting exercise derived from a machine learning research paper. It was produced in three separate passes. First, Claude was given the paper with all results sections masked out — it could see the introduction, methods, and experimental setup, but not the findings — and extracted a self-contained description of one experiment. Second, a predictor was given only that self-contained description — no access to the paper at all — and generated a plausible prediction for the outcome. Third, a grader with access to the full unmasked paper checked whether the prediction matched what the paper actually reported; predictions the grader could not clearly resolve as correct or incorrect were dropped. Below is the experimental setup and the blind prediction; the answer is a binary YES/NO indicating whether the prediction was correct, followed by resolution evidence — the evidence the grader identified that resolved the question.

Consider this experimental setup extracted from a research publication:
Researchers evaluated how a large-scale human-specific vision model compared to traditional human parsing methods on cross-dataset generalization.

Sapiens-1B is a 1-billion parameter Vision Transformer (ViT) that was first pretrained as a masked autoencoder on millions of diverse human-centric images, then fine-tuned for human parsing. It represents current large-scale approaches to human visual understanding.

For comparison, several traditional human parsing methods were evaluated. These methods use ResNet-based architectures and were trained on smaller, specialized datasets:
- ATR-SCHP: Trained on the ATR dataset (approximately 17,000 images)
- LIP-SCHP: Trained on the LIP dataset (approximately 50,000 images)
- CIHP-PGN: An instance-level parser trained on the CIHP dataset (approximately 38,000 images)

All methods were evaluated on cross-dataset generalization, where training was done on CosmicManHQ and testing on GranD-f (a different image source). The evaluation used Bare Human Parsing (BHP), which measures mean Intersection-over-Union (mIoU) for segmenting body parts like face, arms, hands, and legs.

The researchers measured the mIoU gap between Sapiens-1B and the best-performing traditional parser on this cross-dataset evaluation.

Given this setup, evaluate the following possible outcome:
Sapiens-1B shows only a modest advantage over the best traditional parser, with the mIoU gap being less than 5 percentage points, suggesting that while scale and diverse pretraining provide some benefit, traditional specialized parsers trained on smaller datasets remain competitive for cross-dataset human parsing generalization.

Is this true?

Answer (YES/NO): YES